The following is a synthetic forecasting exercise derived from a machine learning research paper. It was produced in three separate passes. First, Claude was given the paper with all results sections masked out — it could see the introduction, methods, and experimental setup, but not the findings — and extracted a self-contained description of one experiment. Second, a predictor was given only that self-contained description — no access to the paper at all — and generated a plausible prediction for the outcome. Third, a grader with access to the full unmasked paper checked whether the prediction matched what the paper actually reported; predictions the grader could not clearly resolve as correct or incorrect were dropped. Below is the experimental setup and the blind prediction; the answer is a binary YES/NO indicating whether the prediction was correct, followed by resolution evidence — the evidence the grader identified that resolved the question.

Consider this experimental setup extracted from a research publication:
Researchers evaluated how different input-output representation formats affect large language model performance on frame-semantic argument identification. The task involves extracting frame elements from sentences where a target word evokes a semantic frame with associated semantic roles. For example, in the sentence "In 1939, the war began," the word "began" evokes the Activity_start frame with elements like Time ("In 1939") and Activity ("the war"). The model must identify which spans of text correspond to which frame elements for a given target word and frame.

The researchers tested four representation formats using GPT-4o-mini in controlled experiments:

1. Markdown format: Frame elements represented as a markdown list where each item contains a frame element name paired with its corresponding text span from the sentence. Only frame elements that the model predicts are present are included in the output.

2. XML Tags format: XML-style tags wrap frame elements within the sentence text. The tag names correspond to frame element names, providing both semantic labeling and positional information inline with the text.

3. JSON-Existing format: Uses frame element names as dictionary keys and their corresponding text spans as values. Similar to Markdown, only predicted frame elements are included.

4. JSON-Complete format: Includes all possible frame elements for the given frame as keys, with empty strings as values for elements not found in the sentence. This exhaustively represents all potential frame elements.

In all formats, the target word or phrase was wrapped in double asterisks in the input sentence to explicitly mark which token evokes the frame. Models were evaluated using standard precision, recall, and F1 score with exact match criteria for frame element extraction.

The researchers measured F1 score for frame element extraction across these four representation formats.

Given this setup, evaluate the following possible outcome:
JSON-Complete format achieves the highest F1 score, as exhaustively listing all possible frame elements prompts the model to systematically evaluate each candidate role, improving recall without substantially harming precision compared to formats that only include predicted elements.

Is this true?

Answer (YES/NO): NO